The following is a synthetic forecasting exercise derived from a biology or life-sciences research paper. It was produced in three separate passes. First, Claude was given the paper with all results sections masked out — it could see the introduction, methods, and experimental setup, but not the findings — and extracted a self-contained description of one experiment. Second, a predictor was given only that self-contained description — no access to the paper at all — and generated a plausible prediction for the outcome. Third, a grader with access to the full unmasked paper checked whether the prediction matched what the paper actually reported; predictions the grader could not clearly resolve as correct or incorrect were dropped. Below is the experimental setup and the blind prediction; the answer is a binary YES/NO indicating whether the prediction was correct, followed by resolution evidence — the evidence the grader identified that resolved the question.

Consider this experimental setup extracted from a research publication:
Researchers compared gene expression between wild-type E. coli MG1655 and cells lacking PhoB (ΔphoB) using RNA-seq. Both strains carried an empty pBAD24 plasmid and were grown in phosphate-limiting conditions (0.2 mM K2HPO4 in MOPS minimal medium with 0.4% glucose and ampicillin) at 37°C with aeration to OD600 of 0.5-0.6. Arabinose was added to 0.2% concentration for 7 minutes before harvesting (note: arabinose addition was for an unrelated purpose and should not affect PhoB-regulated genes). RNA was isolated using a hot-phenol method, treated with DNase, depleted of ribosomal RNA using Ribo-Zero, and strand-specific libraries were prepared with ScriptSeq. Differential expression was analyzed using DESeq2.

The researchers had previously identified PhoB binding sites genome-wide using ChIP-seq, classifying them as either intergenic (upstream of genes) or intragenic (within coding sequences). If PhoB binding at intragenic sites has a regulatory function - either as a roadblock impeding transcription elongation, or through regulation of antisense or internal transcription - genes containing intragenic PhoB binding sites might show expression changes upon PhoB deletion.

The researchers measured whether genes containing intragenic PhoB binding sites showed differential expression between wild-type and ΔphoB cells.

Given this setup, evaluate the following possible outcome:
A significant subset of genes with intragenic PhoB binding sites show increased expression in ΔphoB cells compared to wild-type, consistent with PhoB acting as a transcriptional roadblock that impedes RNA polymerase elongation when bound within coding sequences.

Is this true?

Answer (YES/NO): NO